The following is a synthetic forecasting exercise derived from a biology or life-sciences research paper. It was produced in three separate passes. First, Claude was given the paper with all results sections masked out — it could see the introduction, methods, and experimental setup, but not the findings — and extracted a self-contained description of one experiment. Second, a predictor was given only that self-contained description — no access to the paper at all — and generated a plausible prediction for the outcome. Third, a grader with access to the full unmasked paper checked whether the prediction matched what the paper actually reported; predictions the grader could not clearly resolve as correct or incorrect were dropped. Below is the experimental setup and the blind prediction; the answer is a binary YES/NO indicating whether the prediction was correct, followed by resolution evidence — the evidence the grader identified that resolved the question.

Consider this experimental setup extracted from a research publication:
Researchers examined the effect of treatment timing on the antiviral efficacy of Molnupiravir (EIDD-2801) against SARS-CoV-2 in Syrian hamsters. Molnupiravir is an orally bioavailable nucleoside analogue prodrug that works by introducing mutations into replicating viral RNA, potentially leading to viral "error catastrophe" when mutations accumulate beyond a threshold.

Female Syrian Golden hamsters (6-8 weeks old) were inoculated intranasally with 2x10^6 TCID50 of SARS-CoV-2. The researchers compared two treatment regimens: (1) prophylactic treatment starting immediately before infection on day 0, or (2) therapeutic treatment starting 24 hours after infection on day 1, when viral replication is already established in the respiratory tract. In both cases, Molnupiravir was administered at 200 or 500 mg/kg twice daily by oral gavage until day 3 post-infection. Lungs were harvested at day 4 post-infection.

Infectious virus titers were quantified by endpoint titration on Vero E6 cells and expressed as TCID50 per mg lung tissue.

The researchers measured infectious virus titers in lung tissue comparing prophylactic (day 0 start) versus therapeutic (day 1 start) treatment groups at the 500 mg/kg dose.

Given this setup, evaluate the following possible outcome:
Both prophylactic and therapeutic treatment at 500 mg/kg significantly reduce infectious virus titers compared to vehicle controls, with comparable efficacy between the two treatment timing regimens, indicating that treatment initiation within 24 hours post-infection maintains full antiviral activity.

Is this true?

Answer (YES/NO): NO